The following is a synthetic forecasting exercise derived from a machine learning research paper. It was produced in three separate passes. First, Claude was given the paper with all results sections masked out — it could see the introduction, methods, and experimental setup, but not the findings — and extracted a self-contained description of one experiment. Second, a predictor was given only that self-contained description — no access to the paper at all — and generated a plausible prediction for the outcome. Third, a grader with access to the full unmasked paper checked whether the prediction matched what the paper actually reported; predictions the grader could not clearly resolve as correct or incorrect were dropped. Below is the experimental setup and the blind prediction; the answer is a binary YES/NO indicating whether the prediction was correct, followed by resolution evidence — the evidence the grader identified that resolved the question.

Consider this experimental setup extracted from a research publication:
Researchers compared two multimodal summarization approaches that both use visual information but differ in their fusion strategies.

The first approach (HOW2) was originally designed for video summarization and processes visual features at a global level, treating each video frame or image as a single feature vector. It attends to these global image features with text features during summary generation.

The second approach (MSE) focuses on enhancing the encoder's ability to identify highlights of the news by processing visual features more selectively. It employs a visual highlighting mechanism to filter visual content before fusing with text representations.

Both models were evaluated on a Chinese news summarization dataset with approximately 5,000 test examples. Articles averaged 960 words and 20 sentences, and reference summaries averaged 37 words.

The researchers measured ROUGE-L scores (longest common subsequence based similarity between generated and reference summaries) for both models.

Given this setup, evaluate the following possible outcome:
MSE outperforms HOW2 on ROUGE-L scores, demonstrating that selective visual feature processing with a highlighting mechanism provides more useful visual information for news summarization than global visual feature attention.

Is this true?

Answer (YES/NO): YES